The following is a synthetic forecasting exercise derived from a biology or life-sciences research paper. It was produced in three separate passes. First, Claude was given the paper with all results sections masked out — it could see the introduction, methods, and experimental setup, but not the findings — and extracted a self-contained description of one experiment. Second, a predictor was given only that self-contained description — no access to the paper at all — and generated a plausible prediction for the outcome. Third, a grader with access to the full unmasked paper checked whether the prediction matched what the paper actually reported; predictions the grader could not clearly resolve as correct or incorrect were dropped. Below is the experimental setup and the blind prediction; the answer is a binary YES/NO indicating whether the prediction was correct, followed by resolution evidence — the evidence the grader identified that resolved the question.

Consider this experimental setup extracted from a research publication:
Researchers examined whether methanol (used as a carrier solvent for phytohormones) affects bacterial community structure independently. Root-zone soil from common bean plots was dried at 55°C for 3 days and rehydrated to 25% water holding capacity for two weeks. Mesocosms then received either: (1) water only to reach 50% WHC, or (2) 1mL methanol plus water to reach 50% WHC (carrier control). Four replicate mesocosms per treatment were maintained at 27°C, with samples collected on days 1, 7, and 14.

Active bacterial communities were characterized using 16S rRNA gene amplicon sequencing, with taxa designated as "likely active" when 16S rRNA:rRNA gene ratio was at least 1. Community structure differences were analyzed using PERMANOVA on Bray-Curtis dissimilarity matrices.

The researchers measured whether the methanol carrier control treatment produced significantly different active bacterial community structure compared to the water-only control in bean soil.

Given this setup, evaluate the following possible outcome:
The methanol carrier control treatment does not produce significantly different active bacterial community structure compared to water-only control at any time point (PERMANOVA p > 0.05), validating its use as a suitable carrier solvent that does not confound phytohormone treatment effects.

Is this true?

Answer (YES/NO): NO